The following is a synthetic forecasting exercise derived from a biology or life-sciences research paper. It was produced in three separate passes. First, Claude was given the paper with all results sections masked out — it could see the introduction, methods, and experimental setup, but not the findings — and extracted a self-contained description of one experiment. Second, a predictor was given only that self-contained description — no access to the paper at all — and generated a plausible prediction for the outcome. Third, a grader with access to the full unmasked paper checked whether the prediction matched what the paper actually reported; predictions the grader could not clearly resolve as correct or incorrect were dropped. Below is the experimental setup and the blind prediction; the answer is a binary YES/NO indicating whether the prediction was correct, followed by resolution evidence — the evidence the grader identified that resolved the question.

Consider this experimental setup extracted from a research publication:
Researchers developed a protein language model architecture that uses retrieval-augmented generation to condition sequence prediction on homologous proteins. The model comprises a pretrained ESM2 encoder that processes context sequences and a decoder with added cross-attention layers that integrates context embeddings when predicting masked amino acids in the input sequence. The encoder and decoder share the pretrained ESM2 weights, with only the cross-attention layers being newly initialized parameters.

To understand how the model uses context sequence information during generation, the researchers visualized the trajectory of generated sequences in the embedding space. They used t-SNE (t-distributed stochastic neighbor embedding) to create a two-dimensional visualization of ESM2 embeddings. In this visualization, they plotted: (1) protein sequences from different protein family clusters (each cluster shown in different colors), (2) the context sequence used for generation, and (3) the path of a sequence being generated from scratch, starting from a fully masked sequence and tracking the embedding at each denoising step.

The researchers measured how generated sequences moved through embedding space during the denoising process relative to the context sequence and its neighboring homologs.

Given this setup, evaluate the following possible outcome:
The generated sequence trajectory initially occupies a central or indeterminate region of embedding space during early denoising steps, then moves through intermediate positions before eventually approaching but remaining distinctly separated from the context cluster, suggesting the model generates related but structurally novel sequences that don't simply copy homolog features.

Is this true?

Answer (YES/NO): NO